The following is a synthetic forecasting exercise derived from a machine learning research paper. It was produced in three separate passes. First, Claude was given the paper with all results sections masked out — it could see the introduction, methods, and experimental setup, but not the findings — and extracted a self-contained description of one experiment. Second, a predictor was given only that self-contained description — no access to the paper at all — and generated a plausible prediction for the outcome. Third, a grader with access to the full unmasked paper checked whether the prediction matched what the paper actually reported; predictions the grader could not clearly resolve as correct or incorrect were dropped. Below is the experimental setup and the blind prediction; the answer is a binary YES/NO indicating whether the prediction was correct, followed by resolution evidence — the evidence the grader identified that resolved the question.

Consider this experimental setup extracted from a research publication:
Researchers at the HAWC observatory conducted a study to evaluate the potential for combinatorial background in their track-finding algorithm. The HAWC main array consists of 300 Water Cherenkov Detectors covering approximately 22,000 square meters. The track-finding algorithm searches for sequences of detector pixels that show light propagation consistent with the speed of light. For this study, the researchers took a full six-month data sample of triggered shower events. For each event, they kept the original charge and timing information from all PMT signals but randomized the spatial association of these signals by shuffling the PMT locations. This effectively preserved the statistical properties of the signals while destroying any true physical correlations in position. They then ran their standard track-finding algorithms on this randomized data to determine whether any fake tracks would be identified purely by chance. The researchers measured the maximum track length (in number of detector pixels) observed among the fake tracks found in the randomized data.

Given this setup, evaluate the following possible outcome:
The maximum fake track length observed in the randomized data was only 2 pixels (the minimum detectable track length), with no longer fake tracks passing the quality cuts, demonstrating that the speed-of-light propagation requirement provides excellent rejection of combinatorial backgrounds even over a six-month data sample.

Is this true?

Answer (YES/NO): NO